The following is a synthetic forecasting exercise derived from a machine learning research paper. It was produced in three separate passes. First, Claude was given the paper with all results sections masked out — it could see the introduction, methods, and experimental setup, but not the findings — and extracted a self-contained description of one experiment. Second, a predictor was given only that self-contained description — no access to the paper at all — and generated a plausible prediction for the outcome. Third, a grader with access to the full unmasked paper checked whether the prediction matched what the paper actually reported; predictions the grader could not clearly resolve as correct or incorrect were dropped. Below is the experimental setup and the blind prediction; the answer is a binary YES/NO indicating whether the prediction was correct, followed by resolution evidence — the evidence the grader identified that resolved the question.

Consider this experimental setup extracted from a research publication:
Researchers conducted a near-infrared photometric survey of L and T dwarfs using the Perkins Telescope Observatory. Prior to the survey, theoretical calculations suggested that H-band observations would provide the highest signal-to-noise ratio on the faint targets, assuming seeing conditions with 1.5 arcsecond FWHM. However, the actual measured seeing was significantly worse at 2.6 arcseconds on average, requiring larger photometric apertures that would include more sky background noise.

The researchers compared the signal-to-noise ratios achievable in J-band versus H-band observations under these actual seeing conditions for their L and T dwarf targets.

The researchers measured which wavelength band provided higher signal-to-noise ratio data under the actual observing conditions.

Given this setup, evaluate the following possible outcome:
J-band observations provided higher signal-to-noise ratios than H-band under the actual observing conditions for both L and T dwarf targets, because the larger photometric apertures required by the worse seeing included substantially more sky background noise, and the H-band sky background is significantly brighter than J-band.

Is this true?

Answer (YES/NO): YES